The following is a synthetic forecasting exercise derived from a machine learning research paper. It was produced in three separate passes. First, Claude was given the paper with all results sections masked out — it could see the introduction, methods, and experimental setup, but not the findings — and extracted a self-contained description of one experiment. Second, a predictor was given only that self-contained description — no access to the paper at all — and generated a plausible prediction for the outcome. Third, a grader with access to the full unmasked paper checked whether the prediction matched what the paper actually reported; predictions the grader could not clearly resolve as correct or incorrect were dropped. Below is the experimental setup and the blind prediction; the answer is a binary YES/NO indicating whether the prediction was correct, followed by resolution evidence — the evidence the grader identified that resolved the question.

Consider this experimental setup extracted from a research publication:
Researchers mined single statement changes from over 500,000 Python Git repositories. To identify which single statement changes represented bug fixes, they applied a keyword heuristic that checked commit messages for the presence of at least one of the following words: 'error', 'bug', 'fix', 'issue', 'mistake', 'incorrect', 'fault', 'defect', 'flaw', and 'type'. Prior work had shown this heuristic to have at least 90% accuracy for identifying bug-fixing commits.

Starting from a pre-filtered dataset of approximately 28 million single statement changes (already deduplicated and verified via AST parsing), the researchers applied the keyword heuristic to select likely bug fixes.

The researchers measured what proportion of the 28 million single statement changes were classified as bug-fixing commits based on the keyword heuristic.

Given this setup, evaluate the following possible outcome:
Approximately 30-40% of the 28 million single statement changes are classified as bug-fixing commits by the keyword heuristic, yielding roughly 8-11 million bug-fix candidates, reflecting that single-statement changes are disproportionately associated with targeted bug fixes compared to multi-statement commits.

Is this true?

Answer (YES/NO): YES